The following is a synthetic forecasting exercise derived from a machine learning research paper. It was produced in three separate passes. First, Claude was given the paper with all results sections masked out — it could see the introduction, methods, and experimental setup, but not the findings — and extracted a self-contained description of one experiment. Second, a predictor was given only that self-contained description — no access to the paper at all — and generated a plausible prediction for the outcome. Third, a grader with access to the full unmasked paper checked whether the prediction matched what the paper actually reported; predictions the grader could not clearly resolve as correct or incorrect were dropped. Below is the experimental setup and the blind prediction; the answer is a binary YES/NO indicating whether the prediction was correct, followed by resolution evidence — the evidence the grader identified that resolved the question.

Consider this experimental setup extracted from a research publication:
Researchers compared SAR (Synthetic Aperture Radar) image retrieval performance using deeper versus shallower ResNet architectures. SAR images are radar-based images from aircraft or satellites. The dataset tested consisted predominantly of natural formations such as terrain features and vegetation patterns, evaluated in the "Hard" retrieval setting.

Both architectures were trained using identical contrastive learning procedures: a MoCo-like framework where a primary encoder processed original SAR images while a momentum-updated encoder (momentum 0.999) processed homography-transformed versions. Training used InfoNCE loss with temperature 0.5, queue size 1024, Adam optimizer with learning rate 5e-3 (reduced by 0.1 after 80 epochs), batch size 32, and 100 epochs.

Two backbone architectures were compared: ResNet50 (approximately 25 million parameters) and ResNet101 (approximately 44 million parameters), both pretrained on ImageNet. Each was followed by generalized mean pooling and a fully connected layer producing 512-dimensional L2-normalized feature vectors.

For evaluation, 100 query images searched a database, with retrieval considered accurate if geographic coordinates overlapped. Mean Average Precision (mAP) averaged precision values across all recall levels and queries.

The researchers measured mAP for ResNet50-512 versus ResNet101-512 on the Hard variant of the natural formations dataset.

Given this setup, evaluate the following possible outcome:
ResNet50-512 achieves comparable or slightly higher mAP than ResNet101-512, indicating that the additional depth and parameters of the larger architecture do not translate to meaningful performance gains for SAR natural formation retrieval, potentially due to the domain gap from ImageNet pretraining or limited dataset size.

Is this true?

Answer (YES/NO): NO